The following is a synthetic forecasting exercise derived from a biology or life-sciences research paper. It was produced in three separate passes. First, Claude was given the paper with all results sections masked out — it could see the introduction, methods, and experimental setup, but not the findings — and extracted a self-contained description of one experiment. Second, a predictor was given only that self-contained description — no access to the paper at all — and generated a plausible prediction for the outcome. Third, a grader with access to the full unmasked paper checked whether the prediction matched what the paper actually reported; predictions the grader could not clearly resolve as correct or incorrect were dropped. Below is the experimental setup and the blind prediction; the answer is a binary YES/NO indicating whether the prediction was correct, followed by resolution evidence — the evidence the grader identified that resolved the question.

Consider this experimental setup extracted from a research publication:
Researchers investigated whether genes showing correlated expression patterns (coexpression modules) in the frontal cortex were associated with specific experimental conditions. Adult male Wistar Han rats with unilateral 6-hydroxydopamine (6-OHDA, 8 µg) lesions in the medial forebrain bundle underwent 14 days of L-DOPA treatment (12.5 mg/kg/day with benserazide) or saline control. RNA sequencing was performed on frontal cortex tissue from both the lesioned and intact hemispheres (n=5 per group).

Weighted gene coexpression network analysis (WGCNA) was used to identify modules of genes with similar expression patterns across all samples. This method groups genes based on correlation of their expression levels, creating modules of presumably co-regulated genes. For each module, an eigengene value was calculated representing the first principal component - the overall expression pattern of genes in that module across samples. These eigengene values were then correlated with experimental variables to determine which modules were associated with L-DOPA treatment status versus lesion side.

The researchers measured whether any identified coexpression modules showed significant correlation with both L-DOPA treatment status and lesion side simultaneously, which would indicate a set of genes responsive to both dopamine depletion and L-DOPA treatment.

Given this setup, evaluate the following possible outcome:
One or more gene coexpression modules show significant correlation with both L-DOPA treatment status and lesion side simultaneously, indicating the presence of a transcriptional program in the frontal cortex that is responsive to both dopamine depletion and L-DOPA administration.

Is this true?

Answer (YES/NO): NO